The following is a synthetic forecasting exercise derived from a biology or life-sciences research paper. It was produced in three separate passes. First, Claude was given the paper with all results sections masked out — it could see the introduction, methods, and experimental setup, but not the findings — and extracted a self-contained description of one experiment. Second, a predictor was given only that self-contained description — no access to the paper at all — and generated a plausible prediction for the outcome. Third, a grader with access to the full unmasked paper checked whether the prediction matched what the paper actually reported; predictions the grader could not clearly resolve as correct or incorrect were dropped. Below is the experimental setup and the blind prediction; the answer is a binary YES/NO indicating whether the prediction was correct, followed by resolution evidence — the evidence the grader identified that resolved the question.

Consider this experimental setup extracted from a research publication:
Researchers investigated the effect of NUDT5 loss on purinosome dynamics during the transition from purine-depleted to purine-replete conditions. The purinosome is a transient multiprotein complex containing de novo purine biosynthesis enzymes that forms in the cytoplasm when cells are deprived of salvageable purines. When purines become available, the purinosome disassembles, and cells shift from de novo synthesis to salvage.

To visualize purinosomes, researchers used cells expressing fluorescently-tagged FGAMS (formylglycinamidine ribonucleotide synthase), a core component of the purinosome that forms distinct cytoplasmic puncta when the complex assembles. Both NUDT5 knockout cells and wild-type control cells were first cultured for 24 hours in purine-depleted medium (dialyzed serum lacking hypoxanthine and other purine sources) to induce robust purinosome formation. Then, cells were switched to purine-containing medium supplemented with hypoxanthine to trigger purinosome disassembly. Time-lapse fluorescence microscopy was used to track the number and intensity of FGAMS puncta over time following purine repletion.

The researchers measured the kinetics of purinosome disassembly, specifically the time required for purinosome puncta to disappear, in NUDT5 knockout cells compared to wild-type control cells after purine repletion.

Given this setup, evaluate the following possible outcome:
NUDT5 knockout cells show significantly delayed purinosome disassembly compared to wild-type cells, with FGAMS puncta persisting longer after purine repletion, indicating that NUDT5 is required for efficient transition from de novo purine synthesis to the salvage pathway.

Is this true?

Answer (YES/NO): YES